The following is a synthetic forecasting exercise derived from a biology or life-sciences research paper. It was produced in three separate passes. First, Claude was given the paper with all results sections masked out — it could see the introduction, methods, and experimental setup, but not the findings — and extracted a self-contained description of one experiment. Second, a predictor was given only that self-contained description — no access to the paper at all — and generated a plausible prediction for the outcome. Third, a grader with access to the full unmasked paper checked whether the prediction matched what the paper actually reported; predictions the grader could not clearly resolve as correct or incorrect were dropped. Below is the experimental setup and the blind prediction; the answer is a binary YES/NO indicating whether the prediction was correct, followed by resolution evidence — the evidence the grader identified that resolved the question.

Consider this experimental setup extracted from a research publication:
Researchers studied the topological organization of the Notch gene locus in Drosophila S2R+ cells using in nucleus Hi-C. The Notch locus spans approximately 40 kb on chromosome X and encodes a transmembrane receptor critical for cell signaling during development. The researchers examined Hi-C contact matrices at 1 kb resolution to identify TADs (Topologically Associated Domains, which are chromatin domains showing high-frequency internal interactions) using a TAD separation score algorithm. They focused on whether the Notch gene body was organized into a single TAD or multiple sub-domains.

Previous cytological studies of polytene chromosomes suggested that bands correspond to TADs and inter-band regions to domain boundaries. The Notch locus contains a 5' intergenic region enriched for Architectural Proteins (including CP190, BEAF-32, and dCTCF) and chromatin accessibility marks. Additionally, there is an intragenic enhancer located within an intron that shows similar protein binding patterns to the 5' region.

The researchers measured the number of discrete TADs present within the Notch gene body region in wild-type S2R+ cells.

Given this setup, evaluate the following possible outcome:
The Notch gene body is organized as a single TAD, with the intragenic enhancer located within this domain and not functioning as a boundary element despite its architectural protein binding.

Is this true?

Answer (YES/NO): NO